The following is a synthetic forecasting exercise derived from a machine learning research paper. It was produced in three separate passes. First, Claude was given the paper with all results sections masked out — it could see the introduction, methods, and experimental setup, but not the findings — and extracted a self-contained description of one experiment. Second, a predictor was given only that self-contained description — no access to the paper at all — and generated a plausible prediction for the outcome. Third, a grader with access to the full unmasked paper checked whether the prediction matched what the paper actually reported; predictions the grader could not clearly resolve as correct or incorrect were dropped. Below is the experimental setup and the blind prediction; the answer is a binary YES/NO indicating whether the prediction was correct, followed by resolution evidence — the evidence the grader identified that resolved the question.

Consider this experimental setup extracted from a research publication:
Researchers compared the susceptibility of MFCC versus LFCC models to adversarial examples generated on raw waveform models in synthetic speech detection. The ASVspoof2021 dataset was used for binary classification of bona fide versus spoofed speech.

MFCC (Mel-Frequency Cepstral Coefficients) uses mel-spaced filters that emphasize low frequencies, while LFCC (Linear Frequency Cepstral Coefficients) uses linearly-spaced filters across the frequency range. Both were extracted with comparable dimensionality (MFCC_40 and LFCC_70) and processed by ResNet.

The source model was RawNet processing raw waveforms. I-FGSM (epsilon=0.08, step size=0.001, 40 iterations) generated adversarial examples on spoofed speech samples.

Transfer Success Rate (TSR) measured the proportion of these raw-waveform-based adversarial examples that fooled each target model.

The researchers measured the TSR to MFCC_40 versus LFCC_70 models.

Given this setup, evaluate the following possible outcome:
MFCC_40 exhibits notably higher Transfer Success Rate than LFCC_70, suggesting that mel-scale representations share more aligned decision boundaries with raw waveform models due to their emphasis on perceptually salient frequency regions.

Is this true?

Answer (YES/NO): NO